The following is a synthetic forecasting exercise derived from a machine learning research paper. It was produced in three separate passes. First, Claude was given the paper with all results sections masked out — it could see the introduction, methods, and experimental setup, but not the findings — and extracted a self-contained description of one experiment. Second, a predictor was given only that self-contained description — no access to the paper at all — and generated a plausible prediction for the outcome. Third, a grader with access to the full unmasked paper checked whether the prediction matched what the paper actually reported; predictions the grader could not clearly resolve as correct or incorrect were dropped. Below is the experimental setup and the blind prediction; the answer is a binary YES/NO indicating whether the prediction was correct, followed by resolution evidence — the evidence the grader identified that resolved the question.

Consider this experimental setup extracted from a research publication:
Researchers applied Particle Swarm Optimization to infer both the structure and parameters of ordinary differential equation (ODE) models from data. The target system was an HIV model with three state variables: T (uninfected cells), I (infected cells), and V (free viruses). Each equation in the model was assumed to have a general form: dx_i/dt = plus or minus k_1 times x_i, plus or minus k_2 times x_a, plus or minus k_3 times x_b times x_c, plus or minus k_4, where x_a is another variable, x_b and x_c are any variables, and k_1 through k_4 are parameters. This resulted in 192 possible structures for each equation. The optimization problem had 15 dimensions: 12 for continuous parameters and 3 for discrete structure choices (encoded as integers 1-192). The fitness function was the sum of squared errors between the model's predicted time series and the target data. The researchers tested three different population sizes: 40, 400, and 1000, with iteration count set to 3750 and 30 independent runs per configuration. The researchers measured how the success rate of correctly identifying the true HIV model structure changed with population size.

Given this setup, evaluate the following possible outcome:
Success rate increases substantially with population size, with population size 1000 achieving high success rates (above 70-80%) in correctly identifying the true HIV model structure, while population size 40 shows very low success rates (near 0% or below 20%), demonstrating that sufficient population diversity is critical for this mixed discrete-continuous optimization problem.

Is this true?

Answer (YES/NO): NO